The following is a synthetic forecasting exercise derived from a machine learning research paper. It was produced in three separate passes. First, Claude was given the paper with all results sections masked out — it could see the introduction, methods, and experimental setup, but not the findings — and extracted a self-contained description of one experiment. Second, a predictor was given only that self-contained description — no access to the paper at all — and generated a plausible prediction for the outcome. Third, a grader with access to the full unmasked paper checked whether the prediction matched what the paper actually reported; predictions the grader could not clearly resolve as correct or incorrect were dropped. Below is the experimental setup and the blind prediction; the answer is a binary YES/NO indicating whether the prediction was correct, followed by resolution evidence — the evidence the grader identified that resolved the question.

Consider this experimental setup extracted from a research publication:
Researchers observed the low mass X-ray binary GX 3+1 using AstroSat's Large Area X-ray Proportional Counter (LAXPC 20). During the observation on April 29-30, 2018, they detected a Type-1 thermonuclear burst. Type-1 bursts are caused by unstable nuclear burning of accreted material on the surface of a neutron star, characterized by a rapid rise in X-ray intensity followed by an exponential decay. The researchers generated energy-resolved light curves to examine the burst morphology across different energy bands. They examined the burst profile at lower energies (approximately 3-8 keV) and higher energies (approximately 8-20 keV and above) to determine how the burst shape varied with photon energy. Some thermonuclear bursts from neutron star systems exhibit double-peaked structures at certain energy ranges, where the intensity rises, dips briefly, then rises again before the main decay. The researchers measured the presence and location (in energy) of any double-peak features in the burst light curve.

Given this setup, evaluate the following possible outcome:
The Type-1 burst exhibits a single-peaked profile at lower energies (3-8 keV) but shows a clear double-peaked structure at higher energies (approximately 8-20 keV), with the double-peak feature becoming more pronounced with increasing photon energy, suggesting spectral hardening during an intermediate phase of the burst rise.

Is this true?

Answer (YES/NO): YES